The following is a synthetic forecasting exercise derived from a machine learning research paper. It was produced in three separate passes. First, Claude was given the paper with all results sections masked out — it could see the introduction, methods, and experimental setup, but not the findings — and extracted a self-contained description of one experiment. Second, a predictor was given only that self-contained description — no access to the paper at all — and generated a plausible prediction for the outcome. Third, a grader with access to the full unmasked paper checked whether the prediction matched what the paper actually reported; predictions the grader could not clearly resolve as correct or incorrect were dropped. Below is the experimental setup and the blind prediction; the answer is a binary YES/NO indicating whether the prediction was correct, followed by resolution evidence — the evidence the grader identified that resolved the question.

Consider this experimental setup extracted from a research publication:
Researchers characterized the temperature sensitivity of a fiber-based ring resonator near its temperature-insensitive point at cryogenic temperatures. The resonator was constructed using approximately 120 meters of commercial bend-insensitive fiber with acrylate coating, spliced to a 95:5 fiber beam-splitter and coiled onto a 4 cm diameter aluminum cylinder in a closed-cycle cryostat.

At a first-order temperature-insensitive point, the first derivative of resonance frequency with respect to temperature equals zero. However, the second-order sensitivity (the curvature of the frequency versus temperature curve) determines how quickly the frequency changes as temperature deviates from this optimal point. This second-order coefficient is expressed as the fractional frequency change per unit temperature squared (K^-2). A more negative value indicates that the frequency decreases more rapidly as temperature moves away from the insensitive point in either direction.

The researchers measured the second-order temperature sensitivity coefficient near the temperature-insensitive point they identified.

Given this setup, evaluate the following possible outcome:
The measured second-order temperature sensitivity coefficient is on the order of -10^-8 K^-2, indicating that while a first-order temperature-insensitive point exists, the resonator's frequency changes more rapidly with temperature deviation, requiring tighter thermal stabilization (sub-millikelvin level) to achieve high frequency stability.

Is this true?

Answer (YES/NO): YES